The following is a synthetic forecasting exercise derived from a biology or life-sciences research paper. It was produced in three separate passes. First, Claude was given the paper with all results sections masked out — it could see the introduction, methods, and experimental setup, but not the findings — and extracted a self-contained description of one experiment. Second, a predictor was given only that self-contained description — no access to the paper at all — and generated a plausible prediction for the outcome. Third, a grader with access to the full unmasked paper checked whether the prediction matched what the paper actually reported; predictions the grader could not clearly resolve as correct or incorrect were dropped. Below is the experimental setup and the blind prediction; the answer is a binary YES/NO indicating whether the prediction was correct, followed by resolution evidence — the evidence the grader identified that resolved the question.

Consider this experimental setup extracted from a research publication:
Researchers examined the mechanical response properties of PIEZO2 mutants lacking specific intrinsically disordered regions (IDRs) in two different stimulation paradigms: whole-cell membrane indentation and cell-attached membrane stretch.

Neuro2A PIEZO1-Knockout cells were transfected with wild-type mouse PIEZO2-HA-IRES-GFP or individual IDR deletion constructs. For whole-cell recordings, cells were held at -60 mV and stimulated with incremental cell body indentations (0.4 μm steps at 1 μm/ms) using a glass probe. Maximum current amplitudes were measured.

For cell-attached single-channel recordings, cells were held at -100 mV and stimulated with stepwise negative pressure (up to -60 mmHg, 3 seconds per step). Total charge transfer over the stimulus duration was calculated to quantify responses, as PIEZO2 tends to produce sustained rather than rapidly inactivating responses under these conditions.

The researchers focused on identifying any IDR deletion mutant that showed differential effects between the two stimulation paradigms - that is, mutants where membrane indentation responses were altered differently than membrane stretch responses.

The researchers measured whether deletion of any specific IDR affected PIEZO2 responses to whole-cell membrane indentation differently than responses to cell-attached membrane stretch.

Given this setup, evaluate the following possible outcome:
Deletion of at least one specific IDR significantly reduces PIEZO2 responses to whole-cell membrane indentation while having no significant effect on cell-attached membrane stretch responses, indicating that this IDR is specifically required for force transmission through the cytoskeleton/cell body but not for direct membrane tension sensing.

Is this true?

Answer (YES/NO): YES